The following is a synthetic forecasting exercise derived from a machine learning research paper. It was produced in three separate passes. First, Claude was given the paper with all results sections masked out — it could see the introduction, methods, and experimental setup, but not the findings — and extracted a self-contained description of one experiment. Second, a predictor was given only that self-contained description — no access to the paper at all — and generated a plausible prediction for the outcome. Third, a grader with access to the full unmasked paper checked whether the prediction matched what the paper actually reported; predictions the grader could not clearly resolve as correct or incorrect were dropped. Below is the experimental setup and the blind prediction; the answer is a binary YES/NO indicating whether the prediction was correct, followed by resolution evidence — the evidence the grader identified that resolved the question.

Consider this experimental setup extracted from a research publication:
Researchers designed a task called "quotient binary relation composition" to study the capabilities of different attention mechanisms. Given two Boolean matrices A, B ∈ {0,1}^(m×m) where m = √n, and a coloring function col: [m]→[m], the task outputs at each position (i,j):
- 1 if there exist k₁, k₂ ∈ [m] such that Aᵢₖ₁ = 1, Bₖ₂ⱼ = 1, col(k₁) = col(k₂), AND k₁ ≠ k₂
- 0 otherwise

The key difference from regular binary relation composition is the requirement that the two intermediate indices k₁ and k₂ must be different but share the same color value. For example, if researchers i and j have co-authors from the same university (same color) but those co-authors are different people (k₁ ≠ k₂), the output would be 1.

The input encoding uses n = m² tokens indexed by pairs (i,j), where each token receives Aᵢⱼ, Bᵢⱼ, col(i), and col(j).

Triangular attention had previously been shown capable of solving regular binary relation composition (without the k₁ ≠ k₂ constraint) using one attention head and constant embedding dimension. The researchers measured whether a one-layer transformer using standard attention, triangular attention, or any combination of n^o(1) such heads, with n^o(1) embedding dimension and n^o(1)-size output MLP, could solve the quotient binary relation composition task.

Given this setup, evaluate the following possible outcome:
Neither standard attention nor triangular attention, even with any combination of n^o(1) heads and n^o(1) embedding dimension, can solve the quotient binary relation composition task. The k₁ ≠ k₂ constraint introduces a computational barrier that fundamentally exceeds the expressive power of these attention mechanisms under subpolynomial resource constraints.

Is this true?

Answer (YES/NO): YES